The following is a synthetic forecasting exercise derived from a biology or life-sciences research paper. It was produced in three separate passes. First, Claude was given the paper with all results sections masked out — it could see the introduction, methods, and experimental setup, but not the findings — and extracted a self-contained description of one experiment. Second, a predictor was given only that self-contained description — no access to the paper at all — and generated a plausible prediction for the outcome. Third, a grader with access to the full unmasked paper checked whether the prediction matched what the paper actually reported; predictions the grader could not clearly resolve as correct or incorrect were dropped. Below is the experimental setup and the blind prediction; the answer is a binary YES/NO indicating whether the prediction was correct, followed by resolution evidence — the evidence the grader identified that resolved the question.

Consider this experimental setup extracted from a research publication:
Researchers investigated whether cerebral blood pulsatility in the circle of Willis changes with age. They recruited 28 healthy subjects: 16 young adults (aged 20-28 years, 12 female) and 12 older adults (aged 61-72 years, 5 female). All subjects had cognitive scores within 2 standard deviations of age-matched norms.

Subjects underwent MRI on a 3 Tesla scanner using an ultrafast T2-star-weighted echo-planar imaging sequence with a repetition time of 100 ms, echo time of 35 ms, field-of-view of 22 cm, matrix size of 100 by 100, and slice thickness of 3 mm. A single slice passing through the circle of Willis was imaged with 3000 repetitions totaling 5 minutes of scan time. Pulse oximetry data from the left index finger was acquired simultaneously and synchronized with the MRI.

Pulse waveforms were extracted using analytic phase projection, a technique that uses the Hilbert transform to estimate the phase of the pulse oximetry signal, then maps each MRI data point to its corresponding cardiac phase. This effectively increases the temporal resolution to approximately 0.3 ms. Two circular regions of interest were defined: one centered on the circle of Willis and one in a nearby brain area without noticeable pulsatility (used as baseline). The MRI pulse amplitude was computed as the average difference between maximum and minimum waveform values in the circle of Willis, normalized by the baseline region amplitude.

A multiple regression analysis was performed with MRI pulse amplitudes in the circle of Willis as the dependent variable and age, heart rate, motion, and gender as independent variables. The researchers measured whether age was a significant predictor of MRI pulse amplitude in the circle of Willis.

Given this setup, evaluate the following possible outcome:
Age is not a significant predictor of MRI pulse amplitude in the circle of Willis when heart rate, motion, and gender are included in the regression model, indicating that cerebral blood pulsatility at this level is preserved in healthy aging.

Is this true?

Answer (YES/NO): NO